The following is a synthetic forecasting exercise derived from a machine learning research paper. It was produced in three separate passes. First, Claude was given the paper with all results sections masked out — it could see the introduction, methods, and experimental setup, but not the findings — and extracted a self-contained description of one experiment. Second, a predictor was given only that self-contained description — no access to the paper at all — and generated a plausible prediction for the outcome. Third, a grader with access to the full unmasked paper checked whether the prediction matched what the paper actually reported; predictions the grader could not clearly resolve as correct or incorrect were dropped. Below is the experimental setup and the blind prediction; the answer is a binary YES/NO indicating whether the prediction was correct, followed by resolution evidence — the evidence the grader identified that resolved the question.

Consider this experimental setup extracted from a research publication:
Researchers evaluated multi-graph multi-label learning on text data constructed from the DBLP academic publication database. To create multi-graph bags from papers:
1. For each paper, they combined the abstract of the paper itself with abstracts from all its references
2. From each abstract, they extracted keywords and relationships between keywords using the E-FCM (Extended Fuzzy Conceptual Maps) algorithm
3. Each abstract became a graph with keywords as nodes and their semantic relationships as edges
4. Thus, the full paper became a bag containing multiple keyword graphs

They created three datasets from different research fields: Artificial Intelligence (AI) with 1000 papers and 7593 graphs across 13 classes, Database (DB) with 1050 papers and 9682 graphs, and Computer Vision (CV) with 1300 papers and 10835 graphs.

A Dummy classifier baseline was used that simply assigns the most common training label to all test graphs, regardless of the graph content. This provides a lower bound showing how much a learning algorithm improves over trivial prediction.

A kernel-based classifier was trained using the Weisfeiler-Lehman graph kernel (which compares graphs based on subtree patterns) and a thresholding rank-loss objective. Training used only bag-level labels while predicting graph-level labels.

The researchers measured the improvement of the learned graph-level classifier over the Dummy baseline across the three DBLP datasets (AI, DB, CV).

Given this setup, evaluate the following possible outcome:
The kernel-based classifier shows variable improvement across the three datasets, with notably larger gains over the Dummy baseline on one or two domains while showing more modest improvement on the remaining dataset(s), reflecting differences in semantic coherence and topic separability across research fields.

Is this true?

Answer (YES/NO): YES